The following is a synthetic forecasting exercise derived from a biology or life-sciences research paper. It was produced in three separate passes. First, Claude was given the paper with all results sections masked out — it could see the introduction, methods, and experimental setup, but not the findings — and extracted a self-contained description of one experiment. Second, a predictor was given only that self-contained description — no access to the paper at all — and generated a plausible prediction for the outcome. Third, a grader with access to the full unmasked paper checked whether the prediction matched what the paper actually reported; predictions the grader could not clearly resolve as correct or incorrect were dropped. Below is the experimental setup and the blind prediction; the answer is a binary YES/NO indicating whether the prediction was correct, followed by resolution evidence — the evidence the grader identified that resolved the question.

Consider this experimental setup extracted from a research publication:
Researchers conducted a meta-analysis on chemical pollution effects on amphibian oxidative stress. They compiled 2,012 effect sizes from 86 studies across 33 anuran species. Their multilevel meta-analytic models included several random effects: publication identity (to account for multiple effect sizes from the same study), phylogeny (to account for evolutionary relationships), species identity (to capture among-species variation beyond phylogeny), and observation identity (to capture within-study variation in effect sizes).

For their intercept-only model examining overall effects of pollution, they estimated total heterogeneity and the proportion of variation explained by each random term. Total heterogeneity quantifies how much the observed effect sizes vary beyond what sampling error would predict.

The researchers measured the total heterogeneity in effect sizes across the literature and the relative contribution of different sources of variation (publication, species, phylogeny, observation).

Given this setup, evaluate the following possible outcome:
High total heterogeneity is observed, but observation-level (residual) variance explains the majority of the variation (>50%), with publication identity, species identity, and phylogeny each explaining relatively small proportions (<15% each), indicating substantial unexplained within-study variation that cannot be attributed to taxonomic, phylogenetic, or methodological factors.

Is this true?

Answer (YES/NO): NO